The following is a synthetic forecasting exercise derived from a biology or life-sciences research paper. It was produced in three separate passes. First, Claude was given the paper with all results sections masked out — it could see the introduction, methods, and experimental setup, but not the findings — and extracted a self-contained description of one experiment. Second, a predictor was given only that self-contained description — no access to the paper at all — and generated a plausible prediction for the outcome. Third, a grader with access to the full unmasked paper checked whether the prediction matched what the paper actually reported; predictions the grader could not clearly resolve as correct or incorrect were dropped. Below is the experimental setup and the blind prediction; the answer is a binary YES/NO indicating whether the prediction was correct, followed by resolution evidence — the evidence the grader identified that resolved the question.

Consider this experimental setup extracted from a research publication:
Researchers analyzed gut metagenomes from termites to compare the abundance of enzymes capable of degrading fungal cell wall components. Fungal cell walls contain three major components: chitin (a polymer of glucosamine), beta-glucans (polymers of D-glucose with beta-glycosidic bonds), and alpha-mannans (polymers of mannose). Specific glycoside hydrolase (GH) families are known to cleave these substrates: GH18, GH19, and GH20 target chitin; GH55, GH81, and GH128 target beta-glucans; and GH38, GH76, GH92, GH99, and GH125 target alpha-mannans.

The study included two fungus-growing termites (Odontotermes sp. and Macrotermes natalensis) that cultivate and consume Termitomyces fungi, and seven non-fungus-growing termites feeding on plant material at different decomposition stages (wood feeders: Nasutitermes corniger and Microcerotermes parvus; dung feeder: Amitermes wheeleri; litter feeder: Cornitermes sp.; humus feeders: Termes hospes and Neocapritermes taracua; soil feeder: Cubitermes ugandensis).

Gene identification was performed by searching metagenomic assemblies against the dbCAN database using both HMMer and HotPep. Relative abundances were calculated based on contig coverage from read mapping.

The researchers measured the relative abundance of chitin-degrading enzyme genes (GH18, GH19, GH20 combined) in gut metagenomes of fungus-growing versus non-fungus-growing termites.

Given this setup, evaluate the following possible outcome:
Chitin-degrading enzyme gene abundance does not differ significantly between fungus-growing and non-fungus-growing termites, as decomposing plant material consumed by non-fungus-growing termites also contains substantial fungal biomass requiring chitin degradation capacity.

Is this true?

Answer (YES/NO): NO